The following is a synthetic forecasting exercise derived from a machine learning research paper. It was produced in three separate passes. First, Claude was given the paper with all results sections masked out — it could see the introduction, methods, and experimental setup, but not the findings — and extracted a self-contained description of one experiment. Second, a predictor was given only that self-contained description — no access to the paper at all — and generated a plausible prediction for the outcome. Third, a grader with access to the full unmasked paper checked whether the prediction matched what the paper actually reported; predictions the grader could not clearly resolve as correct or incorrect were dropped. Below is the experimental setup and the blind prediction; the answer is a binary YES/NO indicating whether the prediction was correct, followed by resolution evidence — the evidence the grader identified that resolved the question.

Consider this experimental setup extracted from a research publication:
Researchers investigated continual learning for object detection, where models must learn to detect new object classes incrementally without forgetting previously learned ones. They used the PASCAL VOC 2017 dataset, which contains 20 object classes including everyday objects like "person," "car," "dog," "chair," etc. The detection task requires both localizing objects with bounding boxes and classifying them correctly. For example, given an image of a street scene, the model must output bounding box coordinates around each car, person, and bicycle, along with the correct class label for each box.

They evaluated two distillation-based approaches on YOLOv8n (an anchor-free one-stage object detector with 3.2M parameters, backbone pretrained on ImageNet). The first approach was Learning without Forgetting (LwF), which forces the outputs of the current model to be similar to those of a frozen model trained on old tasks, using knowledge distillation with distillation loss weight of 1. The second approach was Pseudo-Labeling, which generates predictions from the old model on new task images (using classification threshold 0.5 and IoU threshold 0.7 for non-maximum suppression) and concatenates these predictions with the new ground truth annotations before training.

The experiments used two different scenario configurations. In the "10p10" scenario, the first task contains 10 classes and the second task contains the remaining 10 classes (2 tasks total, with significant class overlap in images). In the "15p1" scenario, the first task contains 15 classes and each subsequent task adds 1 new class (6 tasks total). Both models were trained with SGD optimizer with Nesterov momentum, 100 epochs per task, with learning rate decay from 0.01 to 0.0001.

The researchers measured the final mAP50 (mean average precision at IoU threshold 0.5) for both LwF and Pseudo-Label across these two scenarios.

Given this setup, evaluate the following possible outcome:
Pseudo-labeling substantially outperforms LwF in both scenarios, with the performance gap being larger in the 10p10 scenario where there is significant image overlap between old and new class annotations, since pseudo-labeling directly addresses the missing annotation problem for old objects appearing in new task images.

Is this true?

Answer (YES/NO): NO